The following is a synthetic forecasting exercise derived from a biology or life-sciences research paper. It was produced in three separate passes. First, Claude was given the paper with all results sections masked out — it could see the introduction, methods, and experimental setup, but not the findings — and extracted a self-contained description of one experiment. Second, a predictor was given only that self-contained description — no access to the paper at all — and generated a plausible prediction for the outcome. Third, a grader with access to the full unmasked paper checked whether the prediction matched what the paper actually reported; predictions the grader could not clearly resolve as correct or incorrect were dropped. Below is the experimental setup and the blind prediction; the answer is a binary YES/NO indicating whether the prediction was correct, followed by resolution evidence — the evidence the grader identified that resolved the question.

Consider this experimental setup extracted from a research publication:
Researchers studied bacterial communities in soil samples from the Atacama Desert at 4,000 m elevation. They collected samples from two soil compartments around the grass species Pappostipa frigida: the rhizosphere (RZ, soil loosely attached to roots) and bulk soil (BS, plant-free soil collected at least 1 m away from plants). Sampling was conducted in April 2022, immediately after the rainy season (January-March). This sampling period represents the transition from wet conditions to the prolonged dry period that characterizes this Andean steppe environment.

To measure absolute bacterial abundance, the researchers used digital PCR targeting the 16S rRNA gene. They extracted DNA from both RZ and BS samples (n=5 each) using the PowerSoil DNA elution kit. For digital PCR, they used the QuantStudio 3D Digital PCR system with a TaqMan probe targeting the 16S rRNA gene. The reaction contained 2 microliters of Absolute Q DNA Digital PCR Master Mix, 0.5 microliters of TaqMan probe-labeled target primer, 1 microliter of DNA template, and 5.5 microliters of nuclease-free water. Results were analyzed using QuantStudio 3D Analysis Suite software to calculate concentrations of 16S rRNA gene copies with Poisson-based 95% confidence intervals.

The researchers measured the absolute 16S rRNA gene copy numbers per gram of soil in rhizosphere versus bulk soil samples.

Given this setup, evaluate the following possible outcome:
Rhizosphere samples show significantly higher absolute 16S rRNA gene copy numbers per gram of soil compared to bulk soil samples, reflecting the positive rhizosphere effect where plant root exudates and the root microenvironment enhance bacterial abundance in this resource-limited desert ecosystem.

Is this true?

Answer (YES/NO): YES